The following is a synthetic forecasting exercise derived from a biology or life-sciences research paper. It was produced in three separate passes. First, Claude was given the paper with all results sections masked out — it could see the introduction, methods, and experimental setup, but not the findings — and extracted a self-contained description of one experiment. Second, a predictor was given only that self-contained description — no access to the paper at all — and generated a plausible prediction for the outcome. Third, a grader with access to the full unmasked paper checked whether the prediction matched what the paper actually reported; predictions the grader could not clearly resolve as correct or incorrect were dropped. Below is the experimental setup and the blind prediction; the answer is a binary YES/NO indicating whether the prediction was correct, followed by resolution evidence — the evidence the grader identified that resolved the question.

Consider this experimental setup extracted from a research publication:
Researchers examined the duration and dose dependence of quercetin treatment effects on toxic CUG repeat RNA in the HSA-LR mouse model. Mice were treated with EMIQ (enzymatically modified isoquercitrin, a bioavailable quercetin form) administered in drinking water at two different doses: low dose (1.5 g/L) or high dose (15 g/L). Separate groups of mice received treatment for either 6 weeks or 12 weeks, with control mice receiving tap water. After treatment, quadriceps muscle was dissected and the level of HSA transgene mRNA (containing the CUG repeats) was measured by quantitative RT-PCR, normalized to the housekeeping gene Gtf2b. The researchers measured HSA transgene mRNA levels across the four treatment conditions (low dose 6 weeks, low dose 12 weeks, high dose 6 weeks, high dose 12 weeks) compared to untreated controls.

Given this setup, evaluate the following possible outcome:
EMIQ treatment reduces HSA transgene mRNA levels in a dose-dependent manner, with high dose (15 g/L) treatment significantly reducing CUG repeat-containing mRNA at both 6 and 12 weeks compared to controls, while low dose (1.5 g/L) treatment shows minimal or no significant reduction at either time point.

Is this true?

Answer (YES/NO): YES